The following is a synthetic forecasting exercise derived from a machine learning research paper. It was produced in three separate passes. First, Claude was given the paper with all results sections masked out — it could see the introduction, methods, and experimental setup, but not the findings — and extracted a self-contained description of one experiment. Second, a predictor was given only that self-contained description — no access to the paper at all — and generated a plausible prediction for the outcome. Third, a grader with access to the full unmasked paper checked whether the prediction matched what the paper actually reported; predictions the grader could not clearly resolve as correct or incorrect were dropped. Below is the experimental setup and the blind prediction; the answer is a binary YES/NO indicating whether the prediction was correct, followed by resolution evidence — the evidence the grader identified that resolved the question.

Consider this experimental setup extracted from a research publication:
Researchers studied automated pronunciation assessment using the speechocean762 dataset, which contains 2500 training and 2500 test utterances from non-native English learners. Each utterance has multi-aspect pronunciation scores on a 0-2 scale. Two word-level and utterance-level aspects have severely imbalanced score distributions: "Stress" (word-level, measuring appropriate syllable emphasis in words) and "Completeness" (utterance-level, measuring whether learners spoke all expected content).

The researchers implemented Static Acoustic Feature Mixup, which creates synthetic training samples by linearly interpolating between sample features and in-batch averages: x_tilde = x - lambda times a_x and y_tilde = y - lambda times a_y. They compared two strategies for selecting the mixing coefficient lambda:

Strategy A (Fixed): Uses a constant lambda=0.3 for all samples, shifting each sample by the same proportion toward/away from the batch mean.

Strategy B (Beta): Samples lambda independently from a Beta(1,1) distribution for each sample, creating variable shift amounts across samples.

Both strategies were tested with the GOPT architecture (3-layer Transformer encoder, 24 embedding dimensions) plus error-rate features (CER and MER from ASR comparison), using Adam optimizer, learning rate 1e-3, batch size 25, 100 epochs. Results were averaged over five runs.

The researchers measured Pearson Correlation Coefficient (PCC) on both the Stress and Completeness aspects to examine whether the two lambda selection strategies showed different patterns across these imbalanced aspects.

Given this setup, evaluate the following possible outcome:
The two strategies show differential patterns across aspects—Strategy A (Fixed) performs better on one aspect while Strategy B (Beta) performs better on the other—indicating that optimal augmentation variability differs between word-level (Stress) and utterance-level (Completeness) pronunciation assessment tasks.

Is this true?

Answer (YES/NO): YES